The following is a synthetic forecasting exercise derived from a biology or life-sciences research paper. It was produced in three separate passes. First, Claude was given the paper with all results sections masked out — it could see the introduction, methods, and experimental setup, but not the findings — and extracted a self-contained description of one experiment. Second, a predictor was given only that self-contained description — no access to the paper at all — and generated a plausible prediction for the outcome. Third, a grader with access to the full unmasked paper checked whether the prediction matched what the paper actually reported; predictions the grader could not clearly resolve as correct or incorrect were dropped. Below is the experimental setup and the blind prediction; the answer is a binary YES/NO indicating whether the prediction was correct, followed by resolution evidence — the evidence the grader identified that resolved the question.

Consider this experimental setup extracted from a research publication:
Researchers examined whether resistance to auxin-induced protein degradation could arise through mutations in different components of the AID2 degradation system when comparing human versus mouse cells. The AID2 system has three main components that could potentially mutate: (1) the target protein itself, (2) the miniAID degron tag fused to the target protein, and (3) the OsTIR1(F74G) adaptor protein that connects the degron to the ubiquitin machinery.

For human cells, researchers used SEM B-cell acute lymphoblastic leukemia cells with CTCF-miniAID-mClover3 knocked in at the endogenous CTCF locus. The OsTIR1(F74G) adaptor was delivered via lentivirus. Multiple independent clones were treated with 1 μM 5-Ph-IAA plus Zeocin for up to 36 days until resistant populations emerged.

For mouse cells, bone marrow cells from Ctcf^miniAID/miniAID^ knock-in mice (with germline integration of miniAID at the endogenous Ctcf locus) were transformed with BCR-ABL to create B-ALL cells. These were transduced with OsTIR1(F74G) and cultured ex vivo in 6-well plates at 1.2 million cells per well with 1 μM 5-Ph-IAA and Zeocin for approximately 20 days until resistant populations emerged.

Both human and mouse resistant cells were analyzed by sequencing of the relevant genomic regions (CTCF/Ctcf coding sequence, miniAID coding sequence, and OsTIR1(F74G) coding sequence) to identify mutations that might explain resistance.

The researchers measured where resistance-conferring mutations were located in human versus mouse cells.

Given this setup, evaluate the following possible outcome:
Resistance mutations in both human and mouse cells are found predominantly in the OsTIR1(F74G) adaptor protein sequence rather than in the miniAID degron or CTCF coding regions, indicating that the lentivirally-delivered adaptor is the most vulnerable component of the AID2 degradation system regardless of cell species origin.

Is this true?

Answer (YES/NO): NO